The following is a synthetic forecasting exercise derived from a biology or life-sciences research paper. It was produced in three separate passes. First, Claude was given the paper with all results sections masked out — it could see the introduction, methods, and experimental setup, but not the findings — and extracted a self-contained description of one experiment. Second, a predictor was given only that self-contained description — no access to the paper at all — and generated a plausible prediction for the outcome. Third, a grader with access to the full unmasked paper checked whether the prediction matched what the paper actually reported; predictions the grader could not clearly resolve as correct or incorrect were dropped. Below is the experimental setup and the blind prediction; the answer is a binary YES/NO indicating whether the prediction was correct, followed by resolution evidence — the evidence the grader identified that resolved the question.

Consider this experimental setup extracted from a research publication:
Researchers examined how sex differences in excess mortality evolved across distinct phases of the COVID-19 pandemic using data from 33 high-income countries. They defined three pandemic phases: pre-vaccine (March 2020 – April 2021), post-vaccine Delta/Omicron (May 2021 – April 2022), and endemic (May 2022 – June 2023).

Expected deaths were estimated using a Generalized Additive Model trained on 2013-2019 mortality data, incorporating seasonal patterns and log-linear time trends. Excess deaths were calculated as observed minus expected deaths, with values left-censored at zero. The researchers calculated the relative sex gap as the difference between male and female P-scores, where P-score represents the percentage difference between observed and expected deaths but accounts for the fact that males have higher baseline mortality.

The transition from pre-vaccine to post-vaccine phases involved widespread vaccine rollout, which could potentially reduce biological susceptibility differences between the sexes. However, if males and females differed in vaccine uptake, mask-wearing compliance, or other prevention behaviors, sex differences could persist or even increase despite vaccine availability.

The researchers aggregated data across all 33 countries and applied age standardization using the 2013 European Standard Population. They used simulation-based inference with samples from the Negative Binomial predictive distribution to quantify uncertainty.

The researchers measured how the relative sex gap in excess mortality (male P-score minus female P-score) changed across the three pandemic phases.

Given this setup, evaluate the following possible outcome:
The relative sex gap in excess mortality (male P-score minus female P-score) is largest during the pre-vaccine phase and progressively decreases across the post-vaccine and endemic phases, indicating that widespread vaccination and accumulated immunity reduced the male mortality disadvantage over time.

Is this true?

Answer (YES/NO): YES